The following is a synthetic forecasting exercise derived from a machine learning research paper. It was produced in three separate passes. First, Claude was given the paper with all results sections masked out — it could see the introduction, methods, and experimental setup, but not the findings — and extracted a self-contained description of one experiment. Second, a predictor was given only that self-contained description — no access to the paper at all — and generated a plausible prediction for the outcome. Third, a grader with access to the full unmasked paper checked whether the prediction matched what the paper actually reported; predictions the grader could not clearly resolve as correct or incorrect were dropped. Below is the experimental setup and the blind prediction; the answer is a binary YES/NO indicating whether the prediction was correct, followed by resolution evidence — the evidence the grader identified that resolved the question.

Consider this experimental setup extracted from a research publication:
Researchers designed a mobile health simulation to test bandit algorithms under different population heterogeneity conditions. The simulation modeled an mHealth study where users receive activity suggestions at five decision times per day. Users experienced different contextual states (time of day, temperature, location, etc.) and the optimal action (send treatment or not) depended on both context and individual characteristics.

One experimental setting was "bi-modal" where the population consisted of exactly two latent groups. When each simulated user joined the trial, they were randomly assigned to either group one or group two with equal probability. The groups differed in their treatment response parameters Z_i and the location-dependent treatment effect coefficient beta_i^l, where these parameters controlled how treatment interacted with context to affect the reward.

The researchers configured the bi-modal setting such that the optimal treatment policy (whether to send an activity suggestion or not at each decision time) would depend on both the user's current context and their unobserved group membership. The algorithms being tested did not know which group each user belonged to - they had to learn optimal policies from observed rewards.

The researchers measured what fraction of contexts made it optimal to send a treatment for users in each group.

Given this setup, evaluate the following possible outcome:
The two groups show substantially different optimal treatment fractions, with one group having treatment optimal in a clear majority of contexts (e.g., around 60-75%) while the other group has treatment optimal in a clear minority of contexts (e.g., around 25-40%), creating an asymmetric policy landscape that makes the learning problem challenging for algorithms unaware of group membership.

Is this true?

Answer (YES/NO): YES